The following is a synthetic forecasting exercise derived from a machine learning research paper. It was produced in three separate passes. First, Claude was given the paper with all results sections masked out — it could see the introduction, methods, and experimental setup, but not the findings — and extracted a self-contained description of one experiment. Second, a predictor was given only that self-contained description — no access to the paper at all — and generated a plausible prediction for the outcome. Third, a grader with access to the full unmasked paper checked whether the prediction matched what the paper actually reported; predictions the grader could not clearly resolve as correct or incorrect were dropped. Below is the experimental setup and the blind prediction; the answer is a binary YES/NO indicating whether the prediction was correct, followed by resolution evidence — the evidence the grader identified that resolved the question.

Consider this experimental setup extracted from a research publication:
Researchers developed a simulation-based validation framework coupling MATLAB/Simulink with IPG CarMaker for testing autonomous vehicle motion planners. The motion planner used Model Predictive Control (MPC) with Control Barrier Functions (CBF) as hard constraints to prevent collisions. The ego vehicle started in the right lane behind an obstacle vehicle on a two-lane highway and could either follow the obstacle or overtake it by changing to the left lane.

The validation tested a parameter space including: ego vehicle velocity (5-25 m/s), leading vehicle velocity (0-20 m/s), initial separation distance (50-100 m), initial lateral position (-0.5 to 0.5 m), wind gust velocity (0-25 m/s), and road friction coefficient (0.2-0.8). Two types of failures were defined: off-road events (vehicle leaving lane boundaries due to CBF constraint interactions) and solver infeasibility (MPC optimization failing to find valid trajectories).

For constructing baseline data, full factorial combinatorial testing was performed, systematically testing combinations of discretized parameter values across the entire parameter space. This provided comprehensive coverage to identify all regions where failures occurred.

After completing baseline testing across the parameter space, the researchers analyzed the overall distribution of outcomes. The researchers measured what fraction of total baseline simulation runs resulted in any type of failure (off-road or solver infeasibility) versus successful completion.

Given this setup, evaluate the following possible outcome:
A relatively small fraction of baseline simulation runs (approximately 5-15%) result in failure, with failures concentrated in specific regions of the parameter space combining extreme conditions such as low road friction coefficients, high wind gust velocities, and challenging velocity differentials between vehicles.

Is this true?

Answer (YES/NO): NO